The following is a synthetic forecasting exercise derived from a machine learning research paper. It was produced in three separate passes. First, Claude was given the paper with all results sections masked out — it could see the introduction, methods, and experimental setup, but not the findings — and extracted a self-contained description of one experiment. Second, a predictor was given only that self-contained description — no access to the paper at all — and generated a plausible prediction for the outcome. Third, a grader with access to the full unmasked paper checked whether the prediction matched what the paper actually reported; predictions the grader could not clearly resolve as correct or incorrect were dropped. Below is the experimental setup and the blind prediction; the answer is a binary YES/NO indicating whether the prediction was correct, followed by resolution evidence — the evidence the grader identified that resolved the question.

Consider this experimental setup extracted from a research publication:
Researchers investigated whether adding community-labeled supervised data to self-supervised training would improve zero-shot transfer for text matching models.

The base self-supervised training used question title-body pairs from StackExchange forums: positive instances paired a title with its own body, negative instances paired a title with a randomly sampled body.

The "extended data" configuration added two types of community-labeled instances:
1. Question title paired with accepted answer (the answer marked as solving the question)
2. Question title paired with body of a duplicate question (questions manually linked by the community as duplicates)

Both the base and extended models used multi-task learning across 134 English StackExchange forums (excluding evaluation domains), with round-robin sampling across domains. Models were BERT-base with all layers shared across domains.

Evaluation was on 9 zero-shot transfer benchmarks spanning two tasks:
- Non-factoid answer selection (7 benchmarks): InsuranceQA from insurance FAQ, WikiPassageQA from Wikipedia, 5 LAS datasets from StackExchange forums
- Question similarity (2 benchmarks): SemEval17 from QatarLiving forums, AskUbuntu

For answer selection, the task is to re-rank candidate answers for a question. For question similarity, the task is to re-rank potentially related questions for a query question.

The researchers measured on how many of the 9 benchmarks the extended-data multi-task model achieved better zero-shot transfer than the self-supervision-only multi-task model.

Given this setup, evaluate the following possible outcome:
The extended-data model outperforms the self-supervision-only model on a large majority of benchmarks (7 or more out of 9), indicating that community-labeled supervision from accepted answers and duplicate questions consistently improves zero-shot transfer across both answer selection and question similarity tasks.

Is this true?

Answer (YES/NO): YES